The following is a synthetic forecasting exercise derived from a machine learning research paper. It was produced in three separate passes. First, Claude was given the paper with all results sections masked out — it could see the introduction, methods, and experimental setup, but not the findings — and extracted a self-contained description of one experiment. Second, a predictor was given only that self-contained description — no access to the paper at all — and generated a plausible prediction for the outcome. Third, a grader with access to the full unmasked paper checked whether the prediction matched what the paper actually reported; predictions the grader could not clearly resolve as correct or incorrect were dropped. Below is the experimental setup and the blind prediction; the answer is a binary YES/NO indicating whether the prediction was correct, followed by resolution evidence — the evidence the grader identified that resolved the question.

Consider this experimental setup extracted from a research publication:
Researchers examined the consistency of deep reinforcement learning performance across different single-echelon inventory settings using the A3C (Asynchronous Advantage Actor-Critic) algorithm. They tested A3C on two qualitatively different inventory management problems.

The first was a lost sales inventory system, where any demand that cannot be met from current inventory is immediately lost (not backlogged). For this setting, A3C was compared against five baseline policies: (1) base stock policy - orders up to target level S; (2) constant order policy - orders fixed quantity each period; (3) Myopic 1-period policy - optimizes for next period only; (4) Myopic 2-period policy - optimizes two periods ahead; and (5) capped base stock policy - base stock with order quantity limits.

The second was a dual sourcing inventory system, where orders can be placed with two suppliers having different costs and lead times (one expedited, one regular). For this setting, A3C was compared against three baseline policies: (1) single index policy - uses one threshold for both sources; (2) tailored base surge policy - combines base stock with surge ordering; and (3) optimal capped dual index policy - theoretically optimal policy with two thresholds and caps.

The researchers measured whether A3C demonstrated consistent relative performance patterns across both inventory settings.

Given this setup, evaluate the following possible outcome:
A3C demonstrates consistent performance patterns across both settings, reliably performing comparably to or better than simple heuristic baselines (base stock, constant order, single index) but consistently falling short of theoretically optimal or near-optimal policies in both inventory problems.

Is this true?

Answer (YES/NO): YES